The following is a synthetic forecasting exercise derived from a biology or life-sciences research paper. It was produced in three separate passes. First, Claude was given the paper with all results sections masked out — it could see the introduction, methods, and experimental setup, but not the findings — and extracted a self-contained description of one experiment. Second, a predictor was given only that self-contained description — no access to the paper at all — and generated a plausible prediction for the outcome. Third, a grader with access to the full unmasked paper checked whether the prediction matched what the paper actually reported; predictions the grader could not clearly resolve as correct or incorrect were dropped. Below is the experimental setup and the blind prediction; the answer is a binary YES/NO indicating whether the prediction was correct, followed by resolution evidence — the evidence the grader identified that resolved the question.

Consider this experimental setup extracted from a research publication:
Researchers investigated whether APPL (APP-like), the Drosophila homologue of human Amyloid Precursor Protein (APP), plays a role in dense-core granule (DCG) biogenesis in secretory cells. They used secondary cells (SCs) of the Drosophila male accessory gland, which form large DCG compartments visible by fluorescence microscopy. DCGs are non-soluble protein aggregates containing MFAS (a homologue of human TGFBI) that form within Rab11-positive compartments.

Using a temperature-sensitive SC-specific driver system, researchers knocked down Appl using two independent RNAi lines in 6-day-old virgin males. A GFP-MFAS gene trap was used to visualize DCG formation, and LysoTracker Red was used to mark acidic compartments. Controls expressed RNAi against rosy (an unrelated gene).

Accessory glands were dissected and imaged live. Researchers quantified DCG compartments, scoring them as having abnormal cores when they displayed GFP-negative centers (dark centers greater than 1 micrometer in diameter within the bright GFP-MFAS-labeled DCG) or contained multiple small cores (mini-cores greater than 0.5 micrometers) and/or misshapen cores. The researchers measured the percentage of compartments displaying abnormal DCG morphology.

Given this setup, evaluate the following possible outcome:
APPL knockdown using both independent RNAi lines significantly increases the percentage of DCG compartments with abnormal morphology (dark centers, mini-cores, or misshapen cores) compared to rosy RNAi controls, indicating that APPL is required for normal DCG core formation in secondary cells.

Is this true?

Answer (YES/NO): YES